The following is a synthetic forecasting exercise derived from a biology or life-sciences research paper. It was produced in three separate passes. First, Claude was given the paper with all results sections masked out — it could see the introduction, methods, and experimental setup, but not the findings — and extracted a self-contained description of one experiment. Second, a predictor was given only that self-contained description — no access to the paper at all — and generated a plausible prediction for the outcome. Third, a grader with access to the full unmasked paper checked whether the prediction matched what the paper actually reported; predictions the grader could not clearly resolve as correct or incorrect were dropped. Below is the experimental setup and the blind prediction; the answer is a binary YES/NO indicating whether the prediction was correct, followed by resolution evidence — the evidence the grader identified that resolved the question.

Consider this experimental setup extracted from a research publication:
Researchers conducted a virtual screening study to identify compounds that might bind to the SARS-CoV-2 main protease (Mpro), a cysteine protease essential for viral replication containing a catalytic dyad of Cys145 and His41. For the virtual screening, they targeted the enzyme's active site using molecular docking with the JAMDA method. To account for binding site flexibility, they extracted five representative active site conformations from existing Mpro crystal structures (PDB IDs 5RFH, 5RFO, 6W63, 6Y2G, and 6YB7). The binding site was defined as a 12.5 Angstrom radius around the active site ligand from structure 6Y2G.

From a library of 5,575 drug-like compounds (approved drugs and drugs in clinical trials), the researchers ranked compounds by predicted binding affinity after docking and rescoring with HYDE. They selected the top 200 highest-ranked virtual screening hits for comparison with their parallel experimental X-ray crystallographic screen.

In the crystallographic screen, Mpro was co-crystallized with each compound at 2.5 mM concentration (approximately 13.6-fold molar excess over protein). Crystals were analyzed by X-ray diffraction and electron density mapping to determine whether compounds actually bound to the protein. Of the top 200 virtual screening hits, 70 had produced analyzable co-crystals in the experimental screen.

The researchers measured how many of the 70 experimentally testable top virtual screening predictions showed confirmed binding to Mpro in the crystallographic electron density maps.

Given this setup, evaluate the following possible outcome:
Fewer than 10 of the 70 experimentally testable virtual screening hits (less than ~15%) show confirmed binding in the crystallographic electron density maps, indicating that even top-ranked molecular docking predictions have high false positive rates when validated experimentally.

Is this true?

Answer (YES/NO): YES